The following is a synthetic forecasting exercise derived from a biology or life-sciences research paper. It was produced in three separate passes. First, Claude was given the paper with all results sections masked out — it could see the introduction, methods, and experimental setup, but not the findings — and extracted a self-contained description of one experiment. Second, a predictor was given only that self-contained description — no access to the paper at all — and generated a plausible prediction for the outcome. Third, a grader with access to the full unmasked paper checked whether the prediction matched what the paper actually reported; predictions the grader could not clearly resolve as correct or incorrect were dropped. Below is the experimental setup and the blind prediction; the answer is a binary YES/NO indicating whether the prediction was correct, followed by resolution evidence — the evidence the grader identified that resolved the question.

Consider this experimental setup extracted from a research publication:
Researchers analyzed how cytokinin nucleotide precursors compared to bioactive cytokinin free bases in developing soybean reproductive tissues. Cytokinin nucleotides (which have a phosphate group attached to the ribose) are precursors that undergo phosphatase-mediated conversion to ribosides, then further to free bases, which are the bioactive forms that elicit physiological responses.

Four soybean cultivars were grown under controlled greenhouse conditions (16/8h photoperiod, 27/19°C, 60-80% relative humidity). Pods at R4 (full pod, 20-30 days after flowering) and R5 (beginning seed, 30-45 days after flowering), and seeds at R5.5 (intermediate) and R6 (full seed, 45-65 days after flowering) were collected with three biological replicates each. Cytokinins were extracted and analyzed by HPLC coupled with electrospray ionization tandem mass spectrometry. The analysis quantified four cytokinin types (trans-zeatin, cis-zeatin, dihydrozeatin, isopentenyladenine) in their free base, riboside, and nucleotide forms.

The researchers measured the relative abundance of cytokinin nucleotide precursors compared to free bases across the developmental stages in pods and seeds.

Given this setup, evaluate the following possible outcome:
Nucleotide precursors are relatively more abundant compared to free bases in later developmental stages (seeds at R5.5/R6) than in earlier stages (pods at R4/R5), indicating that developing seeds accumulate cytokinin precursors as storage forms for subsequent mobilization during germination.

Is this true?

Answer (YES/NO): NO